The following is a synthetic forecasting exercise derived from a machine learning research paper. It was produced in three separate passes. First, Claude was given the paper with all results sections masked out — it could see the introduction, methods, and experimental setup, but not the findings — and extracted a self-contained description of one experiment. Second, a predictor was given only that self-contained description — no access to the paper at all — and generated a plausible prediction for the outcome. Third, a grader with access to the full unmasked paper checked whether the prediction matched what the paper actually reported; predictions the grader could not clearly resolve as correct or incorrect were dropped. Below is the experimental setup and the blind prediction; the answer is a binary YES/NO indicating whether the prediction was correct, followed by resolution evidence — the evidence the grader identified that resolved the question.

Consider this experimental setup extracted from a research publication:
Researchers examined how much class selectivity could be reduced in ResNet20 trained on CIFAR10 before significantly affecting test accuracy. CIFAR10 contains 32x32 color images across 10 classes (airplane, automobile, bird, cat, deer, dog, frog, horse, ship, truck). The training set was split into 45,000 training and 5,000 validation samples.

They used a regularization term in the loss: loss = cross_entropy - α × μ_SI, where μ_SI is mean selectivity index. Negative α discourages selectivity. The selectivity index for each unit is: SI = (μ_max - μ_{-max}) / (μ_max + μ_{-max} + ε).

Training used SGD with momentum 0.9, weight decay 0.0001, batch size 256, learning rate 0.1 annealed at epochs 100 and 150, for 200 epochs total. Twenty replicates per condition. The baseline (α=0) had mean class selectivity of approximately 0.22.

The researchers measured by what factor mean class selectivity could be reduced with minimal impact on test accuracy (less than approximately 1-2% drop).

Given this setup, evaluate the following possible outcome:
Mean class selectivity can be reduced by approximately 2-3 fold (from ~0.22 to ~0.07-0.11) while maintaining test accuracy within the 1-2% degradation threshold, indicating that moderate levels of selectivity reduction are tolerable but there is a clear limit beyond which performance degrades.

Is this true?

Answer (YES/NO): NO